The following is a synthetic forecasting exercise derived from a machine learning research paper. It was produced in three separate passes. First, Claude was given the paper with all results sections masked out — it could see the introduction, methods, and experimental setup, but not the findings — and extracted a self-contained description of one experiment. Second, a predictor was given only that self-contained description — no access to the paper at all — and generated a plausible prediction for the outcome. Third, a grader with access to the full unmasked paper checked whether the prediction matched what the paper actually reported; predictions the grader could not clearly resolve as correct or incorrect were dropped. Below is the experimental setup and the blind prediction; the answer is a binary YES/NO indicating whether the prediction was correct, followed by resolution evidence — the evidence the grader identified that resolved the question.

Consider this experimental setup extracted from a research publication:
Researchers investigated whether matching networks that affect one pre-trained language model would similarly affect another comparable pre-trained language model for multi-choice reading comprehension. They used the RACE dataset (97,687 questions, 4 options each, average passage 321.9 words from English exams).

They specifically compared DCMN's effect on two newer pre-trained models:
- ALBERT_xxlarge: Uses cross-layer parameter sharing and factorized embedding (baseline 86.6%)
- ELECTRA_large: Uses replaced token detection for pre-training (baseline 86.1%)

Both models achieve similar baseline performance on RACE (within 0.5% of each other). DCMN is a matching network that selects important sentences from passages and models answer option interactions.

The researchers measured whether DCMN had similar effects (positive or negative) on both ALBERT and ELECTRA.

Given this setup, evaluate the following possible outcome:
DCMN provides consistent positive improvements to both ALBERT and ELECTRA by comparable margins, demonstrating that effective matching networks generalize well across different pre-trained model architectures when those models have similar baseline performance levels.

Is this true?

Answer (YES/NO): NO